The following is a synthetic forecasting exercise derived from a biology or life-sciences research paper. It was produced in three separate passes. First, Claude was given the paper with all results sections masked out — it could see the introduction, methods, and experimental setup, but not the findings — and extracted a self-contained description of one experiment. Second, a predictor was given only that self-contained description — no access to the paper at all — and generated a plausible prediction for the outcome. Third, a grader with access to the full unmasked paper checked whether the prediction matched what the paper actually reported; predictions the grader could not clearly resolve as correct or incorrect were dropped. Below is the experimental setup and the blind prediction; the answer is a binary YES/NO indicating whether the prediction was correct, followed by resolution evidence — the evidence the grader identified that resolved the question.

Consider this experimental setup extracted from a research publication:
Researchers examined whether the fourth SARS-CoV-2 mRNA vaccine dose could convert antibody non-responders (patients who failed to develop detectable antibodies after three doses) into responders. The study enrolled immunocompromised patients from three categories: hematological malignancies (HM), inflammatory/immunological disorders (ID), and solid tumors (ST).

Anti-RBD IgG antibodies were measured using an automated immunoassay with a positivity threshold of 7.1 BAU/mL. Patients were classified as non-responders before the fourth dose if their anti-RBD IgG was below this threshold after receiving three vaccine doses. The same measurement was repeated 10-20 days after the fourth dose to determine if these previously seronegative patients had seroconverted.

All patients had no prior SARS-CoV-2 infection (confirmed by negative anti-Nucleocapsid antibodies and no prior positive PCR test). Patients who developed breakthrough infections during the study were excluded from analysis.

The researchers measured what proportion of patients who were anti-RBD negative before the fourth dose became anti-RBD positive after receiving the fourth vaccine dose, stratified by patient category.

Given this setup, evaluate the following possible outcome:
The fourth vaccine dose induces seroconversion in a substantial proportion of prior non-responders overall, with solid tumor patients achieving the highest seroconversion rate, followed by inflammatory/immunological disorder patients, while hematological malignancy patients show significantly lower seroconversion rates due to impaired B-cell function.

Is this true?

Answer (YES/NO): NO